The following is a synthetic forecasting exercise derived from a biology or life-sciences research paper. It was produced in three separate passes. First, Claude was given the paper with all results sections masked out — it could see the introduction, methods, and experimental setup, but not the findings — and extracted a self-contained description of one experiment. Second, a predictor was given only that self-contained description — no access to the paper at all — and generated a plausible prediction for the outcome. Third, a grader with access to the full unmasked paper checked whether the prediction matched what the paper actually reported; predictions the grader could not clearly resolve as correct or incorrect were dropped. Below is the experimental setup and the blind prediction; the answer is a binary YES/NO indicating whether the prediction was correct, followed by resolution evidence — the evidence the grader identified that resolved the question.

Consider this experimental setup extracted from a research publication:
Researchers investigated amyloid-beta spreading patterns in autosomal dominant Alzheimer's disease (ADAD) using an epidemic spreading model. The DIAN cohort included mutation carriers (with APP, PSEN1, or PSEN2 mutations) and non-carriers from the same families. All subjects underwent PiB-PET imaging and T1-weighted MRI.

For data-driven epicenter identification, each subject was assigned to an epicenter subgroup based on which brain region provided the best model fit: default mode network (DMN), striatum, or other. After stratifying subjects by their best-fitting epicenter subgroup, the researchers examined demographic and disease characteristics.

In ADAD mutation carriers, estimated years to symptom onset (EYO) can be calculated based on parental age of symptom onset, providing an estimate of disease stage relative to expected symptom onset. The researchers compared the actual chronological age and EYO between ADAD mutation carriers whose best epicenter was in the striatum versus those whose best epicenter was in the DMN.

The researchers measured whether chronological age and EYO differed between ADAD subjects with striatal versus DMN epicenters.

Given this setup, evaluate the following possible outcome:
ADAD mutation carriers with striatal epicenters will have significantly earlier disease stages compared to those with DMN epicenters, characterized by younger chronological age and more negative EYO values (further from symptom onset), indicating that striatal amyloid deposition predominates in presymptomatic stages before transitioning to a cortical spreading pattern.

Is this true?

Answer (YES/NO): NO